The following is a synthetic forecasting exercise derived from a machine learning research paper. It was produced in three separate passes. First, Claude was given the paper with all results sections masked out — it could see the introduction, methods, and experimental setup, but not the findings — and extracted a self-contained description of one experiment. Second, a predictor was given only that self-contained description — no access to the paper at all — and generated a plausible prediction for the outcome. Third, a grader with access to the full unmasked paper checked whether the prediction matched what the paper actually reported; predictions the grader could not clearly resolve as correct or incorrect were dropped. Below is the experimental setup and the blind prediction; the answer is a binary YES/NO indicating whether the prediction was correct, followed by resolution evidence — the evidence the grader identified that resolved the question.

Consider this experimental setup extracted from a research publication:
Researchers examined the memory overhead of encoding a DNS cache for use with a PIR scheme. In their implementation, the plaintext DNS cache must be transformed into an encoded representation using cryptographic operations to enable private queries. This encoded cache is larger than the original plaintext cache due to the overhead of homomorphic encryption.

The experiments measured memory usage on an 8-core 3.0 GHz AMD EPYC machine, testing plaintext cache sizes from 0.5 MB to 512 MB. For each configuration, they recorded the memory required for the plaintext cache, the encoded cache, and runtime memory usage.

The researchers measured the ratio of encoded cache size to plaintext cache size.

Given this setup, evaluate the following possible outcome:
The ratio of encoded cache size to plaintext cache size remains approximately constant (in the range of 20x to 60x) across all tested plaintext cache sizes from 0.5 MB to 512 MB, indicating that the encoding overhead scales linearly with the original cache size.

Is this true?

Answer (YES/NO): NO